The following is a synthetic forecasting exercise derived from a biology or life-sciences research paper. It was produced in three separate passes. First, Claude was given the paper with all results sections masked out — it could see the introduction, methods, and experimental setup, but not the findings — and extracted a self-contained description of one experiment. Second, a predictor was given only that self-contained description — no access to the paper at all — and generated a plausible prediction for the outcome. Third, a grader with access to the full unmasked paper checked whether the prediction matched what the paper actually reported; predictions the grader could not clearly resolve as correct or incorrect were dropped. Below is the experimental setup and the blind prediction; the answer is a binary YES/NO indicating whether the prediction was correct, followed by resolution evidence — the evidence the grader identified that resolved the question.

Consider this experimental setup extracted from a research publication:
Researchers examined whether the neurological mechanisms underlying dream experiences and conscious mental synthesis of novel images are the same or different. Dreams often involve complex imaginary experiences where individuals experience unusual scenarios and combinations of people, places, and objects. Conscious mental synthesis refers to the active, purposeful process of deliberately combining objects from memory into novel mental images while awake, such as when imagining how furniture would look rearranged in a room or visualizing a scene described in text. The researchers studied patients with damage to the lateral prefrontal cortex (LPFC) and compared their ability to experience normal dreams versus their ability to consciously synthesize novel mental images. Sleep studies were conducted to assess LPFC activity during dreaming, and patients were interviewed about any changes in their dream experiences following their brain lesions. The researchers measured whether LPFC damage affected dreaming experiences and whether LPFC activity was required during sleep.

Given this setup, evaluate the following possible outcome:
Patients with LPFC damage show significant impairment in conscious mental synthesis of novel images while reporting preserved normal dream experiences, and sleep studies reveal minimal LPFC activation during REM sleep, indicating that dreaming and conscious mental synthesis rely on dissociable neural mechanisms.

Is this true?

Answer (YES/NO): YES